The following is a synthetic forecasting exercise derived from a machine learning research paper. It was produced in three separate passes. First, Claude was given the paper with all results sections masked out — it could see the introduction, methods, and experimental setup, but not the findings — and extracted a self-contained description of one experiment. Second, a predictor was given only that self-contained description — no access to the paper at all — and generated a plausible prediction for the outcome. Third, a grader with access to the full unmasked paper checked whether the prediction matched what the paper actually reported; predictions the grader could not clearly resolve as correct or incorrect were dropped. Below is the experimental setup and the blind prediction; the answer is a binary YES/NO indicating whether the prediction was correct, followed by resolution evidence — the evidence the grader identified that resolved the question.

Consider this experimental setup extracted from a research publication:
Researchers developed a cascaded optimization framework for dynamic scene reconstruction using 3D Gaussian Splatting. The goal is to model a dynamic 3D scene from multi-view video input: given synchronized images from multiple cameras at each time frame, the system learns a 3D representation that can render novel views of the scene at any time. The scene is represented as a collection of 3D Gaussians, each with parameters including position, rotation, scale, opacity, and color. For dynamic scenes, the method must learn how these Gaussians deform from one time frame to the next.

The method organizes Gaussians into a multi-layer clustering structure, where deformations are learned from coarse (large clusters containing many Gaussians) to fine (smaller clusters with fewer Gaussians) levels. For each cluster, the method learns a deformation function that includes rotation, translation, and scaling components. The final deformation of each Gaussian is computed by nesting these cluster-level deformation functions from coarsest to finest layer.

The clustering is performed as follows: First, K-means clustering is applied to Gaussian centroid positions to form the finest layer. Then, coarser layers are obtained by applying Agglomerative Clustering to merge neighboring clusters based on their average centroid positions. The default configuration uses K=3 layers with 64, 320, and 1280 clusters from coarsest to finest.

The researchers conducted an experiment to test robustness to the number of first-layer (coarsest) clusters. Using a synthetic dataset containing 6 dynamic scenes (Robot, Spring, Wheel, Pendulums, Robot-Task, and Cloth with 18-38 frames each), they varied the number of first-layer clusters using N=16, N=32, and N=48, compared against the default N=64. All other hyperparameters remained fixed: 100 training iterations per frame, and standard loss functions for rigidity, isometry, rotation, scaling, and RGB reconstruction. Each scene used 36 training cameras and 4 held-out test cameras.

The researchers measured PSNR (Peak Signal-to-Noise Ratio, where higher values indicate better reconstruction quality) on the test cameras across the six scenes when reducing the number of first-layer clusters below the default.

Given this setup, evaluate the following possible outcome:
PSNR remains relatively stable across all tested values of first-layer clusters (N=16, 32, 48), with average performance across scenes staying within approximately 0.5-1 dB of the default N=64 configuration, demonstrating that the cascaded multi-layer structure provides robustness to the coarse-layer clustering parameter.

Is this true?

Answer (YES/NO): YES